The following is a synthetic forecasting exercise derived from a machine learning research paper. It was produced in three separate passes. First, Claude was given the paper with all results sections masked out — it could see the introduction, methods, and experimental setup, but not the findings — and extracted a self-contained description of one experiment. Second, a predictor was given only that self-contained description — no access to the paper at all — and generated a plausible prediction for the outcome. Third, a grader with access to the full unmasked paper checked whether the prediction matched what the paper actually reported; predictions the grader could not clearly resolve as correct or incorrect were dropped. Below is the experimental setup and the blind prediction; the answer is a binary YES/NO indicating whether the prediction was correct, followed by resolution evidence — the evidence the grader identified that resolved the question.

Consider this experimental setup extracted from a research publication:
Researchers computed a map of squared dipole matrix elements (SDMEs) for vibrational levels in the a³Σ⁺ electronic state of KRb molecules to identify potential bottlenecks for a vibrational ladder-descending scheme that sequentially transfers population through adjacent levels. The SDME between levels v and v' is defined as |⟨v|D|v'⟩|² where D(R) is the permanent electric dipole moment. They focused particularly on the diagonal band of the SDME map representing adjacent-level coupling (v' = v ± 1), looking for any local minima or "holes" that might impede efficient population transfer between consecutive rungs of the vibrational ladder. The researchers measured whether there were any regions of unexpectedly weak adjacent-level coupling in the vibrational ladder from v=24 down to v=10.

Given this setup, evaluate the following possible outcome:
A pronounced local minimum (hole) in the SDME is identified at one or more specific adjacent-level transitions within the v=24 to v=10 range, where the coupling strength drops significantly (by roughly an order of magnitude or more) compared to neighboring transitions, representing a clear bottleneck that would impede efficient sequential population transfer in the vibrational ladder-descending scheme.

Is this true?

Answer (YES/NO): YES